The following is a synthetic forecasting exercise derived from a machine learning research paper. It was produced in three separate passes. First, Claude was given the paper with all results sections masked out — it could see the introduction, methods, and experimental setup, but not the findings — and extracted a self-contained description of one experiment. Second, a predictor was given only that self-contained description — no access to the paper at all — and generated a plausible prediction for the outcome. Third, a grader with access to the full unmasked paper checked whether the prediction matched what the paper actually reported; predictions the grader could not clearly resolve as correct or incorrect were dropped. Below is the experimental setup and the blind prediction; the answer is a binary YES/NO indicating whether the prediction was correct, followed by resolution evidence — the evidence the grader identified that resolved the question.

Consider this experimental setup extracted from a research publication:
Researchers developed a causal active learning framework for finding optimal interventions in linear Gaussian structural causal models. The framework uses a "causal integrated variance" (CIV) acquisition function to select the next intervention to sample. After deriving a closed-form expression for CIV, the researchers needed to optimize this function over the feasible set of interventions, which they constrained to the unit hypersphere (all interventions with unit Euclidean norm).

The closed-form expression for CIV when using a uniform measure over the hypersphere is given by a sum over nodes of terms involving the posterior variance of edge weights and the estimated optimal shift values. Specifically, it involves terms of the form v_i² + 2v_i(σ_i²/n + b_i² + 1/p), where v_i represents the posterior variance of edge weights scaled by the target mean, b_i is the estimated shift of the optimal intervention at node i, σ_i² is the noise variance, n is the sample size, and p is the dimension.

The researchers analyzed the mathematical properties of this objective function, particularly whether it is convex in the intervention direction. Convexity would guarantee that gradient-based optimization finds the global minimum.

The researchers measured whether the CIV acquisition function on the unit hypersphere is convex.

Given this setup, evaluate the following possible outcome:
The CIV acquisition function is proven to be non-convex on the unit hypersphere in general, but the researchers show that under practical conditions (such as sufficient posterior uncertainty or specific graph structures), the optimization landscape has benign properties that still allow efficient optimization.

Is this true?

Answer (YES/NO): NO